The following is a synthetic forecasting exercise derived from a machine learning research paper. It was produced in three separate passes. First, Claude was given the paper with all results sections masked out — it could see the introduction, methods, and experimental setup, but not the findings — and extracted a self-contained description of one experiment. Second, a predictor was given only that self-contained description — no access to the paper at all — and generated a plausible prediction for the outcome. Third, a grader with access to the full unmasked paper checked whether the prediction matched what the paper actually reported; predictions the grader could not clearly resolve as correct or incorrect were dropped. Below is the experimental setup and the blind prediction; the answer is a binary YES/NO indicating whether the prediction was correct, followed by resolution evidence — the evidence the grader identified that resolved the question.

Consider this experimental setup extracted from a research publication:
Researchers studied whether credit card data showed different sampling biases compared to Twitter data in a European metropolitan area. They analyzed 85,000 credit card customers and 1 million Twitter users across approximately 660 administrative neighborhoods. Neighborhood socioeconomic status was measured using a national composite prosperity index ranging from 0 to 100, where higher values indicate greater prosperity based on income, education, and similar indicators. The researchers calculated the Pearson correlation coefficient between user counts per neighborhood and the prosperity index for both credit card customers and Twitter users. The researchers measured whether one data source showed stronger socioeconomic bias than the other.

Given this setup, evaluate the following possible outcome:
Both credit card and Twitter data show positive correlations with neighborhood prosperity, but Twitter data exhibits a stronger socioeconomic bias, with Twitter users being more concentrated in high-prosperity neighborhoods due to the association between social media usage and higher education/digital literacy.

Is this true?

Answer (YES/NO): NO